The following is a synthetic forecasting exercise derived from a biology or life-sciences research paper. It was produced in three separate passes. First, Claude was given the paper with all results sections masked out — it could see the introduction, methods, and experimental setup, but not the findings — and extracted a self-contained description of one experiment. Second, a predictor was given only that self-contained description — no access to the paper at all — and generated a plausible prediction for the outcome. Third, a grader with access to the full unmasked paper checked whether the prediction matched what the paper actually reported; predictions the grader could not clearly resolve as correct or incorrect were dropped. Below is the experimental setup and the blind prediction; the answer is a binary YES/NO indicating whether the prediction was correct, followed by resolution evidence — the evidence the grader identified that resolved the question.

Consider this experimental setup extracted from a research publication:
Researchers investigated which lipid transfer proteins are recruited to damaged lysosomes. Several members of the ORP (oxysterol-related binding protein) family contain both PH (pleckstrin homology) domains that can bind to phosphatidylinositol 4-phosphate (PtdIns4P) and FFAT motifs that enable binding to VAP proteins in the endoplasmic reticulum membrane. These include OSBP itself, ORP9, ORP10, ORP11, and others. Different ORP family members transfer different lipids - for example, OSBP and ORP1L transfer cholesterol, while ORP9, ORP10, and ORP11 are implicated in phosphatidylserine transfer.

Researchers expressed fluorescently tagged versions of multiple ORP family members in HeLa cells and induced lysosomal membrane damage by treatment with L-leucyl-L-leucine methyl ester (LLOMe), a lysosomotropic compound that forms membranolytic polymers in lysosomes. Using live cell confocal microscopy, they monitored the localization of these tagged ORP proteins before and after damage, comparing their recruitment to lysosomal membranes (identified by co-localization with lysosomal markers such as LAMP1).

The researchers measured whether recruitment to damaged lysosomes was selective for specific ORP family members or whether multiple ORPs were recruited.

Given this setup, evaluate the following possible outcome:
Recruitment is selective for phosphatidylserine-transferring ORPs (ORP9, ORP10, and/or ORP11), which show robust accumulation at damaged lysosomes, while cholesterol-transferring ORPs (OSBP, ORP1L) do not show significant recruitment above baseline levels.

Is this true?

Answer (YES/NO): NO